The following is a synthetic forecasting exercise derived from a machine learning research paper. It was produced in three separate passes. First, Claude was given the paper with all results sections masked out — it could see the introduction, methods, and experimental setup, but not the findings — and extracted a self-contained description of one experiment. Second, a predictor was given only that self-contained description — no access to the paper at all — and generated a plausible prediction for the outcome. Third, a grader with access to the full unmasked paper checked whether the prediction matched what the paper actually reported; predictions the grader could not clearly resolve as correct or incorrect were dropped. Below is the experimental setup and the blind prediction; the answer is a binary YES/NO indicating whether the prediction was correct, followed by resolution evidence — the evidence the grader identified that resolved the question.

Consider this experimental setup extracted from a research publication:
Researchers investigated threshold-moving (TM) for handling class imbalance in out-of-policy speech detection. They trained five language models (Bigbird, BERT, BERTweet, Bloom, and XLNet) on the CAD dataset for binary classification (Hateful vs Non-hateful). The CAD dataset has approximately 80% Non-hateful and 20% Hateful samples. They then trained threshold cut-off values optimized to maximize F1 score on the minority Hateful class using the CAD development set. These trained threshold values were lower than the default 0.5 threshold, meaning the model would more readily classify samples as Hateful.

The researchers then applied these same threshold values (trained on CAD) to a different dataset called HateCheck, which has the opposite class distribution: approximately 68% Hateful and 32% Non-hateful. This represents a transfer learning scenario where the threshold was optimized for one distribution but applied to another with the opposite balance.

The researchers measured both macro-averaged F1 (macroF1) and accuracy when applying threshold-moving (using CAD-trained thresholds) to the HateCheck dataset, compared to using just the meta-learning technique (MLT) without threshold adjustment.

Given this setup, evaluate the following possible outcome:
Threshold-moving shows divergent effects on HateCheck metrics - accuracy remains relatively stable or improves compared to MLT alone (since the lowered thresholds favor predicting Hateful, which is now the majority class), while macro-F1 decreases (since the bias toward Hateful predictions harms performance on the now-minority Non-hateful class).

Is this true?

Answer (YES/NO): NO